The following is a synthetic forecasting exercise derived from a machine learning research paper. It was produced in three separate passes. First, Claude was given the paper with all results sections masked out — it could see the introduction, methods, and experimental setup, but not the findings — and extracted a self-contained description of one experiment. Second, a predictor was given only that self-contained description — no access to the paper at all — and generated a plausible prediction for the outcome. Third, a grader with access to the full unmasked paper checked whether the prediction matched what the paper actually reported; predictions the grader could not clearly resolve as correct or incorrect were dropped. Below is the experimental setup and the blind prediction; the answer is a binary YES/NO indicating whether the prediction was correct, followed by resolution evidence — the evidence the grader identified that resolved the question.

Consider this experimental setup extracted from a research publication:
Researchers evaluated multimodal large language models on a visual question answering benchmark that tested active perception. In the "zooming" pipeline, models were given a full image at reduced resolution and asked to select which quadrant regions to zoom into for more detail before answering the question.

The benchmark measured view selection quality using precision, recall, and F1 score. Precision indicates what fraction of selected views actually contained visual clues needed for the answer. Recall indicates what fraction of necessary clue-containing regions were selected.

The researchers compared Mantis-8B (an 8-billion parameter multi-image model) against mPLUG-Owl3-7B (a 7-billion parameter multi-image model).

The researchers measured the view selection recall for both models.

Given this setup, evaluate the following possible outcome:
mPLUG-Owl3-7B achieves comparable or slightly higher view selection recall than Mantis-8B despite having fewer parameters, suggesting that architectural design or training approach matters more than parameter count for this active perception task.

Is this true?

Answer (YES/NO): NO